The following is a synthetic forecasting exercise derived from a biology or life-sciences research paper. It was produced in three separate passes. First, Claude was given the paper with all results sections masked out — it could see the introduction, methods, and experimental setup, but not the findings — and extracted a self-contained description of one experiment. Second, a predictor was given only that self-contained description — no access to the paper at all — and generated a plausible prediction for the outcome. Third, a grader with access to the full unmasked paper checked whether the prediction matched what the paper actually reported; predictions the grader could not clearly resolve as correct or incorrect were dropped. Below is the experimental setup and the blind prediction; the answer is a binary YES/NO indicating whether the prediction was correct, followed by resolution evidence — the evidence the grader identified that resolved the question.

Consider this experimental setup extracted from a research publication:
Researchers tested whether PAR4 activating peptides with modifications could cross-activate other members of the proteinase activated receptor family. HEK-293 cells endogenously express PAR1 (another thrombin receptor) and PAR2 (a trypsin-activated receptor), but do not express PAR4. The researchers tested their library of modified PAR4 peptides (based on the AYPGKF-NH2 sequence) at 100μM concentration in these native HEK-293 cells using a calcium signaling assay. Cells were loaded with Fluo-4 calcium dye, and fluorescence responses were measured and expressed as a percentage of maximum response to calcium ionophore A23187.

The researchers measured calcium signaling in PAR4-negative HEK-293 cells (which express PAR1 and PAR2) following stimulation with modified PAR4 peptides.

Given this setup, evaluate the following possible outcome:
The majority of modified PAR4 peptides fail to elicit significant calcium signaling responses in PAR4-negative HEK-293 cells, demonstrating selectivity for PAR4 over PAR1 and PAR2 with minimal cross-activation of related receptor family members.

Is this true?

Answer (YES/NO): YES